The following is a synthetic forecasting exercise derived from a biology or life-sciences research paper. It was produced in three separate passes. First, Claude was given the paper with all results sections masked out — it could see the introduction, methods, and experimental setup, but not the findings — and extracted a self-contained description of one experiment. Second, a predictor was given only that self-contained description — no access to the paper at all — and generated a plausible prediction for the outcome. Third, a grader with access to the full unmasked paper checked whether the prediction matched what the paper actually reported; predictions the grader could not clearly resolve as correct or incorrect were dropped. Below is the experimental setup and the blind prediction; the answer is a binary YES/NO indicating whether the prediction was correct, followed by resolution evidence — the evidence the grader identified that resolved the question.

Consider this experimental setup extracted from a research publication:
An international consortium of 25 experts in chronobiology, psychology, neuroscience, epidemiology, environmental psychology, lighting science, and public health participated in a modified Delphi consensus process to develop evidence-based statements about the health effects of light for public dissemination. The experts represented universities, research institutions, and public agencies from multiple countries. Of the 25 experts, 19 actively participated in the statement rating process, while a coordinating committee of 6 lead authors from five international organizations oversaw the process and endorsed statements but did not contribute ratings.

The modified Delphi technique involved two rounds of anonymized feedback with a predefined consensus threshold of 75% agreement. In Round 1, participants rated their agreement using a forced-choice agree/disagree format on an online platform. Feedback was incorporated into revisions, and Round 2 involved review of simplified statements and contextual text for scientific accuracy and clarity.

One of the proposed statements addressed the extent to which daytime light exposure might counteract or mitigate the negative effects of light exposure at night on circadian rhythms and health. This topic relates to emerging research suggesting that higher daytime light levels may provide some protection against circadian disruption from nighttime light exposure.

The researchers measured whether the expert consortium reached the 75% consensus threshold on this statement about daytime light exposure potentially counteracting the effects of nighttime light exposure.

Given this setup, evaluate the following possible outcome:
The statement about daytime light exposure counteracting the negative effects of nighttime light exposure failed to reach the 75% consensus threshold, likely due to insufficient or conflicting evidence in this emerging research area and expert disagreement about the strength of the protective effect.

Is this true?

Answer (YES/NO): YES